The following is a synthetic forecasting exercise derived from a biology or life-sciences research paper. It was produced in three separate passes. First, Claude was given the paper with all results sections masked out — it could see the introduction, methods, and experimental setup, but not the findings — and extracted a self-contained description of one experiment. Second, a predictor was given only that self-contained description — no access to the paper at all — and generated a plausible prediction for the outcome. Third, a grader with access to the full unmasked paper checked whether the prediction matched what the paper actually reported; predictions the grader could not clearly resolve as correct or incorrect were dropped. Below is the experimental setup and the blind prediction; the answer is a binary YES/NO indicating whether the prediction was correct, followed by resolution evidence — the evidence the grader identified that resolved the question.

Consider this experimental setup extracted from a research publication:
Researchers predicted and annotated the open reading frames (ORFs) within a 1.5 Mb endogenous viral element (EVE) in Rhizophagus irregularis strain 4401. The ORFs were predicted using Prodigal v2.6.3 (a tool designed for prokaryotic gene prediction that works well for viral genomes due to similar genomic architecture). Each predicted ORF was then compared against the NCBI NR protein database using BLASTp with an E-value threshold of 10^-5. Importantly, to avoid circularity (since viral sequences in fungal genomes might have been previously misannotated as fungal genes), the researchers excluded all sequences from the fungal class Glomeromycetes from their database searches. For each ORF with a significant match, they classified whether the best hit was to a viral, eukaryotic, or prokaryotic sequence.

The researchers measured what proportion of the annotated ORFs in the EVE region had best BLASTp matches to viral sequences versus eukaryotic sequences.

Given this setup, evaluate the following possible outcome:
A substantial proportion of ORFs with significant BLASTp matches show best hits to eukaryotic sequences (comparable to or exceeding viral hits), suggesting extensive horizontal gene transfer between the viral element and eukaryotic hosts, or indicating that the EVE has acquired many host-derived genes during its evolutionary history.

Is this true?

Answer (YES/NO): YES